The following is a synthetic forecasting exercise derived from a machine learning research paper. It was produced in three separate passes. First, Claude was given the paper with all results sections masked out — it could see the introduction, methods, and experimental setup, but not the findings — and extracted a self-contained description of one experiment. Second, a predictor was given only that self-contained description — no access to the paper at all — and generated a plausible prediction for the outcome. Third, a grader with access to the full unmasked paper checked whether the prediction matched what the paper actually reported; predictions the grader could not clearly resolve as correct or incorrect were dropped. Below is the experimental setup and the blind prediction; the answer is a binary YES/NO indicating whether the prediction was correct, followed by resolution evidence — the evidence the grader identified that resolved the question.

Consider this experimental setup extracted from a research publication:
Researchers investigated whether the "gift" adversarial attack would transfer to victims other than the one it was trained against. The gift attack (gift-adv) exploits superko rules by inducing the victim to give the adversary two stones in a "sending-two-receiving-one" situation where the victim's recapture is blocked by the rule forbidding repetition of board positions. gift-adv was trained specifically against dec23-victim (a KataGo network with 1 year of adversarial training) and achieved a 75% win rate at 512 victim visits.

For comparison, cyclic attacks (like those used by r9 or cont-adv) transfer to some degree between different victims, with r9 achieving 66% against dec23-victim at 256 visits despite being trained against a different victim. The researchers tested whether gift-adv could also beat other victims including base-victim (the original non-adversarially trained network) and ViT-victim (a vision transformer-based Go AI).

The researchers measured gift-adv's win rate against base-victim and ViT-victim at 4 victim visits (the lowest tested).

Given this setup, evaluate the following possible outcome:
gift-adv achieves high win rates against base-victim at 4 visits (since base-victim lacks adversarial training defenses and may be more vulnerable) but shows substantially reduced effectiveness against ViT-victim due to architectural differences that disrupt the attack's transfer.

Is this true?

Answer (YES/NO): NO